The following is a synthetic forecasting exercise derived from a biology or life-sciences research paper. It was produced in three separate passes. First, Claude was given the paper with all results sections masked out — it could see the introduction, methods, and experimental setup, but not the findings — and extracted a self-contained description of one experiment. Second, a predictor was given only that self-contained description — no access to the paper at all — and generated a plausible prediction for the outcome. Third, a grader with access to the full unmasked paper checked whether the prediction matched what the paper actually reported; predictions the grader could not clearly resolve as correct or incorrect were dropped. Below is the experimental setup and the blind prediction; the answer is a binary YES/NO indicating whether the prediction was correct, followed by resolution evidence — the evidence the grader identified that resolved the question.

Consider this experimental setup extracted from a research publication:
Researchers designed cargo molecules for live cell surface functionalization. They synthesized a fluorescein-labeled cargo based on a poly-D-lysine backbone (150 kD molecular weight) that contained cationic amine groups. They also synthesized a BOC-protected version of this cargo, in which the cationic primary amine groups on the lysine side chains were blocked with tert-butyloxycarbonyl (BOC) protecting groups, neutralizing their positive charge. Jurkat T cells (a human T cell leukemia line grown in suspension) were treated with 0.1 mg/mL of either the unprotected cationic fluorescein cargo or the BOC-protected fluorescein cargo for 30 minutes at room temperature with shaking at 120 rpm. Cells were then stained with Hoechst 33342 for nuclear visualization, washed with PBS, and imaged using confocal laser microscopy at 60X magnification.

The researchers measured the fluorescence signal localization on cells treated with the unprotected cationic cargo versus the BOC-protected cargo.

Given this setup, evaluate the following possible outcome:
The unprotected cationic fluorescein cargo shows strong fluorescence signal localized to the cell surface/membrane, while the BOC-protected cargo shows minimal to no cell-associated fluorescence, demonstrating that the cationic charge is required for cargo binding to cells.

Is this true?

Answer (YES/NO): YES